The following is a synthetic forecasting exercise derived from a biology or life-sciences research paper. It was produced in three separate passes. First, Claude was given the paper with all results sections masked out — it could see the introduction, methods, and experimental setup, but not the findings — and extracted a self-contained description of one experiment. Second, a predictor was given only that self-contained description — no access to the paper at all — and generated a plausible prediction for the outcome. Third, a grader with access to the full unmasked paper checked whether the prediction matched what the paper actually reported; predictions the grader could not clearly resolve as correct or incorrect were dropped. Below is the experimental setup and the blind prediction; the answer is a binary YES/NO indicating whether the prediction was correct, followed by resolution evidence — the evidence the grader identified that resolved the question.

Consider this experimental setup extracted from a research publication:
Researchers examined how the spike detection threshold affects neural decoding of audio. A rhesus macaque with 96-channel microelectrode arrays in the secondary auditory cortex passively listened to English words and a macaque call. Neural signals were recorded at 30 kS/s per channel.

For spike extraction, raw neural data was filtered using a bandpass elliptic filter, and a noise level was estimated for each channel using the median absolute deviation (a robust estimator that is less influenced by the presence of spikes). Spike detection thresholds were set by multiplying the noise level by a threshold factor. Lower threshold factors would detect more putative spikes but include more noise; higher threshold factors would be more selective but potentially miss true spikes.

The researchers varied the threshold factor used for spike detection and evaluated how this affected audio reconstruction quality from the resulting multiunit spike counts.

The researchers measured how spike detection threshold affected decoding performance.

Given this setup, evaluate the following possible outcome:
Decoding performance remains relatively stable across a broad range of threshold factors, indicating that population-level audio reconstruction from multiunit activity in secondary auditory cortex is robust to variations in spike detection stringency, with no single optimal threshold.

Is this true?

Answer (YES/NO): NO